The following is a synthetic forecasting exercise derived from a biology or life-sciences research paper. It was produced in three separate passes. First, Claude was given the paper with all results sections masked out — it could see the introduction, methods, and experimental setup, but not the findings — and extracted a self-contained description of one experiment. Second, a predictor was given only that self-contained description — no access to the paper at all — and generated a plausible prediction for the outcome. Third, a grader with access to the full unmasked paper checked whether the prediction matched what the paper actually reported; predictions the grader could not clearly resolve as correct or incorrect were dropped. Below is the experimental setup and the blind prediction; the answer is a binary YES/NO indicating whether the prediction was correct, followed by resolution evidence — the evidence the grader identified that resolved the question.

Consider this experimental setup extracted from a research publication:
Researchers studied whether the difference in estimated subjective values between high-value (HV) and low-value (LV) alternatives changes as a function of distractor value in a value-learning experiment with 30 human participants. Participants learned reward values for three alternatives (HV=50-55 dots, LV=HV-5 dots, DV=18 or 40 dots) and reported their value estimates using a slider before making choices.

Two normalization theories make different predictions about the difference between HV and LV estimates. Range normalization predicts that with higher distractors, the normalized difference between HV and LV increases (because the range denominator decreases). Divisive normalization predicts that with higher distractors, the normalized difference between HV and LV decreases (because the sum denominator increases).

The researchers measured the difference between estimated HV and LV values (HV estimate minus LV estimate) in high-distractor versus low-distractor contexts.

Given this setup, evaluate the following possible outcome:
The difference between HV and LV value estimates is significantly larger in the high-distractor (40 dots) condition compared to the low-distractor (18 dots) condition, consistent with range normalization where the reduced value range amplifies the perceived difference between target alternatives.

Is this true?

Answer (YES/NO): NO